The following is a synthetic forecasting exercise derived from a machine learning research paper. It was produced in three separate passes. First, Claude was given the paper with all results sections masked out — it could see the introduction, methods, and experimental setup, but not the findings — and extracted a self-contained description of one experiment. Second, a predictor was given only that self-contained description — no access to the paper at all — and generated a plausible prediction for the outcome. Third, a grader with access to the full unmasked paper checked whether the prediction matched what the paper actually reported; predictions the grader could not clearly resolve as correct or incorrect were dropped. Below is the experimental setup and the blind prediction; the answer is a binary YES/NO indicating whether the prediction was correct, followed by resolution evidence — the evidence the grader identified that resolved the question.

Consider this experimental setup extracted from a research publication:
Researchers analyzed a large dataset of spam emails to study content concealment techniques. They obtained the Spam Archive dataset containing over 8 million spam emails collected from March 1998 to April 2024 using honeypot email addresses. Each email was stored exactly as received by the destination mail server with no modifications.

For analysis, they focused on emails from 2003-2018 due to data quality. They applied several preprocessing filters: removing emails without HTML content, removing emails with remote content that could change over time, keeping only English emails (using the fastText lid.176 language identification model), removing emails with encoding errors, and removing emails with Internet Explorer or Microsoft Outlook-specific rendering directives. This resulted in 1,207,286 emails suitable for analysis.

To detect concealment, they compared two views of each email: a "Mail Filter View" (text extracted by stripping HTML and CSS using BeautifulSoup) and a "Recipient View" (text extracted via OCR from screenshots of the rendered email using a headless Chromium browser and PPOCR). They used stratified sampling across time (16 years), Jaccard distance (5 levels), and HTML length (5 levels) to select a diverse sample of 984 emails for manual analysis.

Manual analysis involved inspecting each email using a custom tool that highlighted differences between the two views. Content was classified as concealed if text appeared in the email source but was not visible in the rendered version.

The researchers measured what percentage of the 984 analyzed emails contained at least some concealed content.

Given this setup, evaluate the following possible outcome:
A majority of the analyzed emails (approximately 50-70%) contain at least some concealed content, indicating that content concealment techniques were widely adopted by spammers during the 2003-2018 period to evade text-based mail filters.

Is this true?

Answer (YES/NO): NO